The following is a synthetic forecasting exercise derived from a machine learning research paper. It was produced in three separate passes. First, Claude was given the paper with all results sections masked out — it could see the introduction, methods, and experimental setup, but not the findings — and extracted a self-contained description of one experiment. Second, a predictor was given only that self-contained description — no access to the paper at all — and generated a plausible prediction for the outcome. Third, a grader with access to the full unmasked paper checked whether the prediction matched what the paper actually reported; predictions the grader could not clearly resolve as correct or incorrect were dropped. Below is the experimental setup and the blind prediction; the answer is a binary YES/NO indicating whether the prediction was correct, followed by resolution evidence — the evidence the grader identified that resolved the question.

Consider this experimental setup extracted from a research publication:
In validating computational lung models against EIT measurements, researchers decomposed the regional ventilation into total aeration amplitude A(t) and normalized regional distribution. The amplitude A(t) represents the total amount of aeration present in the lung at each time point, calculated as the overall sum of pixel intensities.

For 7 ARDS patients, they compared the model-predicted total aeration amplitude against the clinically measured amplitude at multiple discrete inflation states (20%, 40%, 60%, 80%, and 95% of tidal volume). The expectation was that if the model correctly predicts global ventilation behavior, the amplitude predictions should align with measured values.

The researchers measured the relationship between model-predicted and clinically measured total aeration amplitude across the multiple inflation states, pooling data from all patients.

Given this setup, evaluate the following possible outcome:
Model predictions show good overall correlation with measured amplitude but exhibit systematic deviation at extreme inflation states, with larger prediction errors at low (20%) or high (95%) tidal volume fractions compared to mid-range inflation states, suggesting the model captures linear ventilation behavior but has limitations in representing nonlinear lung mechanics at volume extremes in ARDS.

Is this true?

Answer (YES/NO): NO